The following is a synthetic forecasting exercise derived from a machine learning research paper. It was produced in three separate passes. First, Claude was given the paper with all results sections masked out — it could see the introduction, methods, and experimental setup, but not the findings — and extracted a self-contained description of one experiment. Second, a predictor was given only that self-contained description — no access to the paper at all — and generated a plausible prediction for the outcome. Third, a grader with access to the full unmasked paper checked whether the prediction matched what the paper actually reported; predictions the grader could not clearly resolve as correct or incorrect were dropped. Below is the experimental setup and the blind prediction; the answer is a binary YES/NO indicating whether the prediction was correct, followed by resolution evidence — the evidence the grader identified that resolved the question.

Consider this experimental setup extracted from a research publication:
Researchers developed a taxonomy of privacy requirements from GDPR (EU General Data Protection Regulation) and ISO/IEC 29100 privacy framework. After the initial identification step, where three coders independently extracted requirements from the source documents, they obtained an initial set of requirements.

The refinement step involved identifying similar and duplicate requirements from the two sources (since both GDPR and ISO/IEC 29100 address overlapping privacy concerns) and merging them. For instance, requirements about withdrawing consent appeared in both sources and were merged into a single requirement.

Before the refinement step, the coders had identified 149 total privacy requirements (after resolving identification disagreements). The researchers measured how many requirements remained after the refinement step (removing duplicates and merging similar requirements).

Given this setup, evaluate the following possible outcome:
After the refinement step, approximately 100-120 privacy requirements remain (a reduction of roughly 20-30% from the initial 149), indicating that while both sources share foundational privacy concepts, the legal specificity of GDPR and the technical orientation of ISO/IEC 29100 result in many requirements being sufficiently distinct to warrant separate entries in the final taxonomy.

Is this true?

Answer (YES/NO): NO